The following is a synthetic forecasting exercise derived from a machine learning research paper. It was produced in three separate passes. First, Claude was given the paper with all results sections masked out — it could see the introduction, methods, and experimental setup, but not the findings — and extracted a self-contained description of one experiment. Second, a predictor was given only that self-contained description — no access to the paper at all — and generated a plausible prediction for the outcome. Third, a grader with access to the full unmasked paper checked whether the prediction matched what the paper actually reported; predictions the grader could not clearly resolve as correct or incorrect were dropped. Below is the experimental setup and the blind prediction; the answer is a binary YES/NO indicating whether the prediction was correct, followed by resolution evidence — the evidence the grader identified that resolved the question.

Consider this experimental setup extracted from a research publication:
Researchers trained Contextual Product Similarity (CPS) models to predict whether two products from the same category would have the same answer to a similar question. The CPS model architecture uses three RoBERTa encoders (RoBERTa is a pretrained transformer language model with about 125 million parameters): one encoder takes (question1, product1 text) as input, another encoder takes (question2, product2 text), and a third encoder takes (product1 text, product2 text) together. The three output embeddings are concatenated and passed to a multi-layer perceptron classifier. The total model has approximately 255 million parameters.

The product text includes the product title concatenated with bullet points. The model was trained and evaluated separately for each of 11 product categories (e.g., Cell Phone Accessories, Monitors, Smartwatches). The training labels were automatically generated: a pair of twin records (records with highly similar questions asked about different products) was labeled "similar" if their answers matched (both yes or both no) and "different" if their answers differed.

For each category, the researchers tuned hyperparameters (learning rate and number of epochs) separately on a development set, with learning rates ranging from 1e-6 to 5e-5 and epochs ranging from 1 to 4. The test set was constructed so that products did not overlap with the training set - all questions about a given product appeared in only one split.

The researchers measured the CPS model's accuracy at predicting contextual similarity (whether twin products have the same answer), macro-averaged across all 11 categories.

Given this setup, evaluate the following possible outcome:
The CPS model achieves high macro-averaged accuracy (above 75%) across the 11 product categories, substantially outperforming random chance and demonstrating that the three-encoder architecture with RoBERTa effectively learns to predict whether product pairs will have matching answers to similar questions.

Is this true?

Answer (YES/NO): YES